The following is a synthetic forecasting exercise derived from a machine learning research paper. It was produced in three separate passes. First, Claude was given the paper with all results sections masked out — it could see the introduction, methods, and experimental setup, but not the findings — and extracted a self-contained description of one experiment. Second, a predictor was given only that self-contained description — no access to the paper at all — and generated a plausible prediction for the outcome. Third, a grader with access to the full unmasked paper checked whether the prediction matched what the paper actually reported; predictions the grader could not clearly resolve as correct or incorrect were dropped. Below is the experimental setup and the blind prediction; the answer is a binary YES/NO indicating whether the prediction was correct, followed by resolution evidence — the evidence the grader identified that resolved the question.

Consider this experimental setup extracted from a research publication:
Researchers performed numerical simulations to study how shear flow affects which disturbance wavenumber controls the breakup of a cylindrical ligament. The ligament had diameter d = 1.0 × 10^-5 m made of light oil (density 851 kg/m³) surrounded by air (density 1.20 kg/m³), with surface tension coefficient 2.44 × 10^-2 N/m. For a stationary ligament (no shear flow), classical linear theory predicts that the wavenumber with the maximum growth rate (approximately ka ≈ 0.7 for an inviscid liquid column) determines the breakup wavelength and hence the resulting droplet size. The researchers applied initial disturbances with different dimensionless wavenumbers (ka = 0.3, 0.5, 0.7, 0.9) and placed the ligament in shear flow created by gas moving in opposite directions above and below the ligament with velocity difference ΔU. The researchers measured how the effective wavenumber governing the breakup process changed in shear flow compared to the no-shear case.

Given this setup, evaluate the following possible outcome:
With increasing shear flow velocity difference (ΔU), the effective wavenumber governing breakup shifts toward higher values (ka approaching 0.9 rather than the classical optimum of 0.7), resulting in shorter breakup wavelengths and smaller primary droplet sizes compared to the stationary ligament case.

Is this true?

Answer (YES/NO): YES